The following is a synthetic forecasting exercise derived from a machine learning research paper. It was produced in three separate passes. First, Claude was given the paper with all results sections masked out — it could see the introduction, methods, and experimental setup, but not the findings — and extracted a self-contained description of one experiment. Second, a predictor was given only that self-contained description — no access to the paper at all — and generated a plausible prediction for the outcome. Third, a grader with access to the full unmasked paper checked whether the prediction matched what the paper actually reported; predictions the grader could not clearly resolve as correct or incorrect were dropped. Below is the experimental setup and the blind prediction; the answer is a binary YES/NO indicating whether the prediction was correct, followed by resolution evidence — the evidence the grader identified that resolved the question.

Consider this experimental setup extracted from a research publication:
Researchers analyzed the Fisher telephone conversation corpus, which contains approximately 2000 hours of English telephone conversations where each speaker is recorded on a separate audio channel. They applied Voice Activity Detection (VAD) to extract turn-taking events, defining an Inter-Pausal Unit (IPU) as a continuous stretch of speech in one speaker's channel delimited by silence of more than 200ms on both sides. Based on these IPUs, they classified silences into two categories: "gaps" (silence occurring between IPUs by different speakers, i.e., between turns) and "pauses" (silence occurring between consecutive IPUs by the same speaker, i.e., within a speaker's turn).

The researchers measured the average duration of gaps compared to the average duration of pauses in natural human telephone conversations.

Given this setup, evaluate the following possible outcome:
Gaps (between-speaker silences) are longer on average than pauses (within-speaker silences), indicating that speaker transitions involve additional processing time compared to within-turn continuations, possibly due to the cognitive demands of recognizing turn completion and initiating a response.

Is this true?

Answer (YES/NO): NO